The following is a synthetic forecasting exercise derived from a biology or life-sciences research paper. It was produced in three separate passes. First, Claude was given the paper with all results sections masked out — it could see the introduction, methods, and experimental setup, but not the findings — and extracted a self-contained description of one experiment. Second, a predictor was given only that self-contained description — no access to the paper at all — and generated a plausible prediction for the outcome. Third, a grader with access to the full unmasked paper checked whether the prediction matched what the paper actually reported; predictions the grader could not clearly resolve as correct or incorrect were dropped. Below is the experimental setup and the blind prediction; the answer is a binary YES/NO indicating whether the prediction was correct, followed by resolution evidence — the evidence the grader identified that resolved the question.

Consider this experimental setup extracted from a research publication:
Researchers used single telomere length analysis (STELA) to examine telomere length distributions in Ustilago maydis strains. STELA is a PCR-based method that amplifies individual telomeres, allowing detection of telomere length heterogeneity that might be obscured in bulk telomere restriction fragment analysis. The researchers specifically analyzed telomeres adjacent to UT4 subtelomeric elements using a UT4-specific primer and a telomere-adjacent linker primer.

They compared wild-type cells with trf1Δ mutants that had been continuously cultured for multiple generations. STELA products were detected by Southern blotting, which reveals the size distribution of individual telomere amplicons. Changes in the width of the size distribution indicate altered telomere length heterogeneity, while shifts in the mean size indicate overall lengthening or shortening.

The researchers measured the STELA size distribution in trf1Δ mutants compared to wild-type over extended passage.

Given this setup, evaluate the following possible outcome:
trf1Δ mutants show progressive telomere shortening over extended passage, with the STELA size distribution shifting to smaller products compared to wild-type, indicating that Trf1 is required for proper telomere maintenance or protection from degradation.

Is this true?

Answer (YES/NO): NO